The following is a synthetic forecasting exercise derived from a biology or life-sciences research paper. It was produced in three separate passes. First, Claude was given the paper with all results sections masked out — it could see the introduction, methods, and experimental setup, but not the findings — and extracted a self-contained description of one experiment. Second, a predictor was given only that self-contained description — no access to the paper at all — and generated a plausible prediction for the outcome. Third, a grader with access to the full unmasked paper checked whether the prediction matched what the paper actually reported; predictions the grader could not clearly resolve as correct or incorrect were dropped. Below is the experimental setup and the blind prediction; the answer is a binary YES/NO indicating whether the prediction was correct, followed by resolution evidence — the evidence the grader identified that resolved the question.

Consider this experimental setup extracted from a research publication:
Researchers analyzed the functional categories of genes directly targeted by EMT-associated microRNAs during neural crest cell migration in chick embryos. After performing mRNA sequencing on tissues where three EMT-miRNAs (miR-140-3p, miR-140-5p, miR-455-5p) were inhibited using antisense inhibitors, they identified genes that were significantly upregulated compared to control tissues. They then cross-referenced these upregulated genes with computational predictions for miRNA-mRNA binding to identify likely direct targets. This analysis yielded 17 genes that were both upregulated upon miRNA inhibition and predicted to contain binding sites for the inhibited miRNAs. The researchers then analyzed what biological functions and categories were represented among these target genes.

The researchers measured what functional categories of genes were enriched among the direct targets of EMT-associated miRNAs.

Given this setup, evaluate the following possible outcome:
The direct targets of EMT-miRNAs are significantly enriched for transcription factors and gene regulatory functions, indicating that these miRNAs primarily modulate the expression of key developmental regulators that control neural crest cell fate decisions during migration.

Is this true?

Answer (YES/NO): YES